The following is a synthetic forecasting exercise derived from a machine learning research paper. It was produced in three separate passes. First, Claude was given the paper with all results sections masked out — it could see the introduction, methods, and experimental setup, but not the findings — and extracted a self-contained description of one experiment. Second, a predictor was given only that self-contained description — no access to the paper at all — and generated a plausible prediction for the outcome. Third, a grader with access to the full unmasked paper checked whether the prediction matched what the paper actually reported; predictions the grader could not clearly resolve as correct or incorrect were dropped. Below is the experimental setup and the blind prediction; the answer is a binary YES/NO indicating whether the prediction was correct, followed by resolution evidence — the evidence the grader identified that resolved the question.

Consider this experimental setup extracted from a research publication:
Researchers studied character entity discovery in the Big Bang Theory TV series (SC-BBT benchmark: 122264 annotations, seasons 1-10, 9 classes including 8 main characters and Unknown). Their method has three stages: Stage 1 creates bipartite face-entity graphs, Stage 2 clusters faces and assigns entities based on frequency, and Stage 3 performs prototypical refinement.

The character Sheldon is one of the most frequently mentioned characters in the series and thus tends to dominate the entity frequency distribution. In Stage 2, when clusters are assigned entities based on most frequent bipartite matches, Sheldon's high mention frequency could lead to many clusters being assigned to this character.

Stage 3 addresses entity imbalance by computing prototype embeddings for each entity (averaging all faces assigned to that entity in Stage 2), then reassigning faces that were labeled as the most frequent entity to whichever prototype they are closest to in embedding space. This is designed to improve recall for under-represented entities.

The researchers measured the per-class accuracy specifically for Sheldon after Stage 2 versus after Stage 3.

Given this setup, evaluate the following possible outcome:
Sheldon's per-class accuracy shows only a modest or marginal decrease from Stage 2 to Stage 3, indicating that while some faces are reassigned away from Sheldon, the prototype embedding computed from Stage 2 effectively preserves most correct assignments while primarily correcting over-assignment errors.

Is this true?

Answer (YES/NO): NO